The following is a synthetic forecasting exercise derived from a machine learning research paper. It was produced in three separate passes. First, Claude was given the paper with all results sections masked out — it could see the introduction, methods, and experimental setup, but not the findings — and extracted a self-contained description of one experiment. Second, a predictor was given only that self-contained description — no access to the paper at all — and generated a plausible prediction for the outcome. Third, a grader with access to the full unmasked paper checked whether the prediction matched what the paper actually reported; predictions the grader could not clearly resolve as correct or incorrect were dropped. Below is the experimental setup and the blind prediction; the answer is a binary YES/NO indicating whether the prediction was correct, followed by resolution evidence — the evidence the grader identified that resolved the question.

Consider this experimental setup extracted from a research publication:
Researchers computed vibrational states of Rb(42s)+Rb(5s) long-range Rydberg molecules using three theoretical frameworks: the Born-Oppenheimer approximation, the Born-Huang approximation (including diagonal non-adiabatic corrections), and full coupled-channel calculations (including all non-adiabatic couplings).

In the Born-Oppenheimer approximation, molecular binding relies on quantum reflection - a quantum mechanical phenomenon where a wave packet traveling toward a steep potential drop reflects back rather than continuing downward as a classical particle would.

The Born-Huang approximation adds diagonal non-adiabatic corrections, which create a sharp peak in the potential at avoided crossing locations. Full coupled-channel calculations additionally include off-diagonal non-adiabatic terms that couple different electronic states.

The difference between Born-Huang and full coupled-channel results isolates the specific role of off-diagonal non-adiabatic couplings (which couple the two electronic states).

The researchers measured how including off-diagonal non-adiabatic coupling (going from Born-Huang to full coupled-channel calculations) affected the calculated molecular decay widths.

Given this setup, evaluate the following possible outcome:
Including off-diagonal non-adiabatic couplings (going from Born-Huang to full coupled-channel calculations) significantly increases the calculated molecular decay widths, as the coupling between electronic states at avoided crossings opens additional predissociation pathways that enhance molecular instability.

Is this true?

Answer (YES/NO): NO